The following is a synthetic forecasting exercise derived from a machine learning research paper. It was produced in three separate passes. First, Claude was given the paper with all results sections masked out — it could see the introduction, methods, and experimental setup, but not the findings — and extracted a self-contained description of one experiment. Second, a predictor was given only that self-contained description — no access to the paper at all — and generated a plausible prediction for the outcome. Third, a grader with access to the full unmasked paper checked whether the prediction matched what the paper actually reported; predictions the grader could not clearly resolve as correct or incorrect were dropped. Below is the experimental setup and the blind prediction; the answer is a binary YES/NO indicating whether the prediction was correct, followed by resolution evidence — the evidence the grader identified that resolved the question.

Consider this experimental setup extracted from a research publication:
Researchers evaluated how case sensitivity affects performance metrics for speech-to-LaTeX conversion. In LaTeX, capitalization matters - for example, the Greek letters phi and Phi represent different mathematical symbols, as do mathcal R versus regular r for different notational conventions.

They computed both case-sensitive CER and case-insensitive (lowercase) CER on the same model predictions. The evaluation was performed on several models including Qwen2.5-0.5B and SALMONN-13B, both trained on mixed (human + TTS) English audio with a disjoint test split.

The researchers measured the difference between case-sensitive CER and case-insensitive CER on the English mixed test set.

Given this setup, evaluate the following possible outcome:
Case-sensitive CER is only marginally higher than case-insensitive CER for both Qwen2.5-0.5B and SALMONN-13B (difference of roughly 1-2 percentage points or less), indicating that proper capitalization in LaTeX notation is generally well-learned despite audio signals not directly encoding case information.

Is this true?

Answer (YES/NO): YES